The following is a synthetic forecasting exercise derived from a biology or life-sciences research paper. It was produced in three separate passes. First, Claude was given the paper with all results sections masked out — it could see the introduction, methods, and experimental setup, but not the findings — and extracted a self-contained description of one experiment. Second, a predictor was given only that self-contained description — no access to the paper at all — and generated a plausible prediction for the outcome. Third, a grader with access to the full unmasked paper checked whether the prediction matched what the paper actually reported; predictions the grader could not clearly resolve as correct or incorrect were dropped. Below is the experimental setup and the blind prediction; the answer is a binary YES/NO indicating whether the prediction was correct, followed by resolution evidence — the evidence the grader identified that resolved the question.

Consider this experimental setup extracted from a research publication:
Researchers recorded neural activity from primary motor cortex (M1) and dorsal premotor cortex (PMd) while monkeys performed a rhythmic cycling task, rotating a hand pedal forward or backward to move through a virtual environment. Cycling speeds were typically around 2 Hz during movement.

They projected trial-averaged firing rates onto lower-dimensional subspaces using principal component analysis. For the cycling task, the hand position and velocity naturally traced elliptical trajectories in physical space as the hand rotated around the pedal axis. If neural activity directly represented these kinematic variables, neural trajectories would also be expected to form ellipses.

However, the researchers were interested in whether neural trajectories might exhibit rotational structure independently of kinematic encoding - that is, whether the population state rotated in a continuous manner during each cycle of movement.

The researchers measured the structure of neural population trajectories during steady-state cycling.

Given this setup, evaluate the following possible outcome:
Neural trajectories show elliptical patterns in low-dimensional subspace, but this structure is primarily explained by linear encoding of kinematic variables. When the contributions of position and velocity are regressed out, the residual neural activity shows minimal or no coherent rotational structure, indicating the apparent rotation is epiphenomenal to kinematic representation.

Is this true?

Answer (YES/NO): NO